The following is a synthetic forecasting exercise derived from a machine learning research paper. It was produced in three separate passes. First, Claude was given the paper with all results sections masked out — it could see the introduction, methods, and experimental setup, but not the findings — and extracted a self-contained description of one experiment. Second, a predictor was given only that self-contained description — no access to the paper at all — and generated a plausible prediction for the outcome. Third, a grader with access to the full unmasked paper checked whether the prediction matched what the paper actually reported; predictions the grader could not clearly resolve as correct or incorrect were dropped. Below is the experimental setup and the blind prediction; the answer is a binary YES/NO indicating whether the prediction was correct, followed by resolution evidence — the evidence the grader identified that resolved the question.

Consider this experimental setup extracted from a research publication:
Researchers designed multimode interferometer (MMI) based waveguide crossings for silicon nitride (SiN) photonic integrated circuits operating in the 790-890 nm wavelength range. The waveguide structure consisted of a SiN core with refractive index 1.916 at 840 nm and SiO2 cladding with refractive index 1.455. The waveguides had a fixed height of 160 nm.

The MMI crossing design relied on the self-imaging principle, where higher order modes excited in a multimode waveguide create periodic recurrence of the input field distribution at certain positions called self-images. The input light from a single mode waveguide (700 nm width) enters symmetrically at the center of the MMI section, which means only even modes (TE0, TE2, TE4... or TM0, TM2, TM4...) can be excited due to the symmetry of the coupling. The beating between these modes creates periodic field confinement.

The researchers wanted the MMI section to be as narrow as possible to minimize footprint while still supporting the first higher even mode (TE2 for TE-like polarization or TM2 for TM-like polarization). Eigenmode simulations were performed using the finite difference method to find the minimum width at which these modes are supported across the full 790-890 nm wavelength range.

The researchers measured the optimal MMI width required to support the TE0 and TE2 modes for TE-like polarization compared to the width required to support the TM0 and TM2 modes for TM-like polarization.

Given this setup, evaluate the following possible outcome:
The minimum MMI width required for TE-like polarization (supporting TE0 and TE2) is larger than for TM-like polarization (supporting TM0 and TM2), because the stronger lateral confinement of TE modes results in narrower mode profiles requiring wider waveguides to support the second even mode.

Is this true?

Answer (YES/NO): NO